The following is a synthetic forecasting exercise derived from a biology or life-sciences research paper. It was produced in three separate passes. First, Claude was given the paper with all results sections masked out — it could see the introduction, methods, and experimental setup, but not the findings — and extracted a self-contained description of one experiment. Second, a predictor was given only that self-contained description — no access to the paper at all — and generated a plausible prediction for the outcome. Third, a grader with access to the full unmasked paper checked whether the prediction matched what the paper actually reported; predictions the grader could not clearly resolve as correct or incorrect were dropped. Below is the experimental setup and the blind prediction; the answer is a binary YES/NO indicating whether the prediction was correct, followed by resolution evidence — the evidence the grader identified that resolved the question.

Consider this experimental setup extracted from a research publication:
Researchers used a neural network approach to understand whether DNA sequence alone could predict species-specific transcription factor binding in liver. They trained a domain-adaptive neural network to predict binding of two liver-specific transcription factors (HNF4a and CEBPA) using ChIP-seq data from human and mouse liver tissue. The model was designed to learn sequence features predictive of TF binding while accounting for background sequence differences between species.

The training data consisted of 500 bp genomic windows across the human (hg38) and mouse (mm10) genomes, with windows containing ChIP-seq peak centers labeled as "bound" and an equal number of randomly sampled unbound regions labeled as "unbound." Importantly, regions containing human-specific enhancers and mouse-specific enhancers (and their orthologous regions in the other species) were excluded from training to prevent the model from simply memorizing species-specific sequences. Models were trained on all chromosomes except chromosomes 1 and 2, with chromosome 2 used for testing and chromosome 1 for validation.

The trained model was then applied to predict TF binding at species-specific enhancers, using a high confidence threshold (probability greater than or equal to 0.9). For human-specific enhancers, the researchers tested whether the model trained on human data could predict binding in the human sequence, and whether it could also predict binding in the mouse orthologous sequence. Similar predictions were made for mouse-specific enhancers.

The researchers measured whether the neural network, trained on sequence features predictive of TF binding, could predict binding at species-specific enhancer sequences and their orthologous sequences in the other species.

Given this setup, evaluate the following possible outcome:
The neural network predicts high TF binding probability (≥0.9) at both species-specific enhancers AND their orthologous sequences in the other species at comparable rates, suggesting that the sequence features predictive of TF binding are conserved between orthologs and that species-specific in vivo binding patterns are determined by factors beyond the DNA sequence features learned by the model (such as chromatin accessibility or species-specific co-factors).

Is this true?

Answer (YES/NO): NO